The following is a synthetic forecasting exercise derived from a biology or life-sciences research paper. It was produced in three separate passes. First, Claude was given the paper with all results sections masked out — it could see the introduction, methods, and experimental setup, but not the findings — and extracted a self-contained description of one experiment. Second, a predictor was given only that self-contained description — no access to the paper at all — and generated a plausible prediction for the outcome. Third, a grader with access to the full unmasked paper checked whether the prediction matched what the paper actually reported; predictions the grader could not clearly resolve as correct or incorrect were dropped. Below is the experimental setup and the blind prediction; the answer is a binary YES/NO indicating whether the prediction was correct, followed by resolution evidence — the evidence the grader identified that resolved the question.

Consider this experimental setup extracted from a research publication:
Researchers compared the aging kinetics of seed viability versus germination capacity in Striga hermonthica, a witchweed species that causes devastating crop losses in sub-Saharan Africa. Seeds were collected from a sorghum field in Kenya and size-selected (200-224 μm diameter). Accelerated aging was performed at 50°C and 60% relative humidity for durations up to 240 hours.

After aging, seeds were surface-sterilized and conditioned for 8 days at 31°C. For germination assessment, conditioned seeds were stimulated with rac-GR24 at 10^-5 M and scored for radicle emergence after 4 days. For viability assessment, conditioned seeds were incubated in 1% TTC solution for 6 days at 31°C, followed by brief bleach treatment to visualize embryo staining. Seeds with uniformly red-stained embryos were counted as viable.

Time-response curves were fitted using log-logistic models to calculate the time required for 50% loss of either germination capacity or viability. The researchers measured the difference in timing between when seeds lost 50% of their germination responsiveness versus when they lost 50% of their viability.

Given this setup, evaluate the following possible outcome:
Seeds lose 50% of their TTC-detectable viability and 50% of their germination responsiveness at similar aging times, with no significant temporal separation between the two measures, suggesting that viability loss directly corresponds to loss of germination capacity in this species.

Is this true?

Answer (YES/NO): NO